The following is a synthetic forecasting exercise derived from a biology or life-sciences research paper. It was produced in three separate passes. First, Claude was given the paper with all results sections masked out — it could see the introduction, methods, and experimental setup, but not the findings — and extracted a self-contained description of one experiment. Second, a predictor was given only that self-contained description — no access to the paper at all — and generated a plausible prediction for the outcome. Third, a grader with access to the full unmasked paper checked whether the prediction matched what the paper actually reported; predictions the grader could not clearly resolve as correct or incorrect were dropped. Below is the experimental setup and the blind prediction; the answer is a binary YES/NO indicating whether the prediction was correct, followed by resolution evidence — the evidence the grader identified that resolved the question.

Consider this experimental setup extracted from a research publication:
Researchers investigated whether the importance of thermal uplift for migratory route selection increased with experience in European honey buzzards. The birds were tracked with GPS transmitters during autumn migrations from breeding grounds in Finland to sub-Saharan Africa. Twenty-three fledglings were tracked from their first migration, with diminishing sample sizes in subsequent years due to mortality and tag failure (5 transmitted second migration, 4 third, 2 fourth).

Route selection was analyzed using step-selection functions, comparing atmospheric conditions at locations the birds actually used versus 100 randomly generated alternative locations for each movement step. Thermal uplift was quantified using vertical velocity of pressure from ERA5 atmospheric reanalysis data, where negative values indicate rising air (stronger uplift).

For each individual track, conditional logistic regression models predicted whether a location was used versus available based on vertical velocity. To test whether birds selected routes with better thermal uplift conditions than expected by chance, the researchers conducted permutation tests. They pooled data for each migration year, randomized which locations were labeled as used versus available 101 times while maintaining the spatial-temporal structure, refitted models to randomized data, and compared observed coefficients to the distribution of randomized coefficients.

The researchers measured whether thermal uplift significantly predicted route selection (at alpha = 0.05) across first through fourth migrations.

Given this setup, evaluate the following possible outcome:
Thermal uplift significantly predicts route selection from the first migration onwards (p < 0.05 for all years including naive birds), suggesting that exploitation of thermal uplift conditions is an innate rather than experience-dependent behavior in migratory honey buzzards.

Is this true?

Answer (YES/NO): NO